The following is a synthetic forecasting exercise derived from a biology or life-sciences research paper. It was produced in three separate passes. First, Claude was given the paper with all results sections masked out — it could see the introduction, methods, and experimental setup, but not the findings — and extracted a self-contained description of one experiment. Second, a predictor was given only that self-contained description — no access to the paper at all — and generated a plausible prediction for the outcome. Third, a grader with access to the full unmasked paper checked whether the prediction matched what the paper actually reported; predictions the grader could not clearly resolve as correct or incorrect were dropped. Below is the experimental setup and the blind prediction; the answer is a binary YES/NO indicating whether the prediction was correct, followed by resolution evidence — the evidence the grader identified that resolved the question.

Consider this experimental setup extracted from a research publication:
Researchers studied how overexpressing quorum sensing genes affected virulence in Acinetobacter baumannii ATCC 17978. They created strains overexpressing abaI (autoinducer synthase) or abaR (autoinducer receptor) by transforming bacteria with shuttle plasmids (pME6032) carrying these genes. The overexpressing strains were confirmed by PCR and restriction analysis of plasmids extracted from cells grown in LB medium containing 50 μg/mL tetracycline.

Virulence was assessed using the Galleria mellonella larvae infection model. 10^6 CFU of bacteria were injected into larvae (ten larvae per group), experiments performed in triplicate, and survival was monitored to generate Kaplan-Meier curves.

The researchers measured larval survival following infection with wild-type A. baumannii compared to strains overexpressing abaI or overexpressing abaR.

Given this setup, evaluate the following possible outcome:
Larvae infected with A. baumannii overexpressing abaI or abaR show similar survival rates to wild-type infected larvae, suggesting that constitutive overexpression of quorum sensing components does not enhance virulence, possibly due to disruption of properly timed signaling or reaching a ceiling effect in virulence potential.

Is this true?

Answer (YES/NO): NO